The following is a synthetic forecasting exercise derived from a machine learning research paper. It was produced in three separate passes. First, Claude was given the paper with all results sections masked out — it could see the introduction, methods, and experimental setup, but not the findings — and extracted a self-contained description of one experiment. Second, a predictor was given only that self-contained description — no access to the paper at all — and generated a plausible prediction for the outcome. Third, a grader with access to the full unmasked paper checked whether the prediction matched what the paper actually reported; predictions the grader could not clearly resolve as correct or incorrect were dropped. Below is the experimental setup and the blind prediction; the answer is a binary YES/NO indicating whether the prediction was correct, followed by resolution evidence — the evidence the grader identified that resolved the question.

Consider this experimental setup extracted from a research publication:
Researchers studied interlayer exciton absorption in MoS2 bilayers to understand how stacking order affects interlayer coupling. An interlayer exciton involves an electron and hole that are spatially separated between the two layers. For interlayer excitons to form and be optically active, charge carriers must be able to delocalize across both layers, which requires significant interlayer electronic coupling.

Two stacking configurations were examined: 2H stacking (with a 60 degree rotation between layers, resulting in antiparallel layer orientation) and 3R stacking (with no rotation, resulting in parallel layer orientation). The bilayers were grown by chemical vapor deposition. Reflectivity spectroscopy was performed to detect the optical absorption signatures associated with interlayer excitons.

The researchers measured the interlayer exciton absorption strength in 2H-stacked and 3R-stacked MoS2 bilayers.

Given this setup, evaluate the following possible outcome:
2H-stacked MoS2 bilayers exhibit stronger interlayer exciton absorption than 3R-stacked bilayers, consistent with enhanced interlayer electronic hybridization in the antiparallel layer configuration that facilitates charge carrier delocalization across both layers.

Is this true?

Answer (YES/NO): YES